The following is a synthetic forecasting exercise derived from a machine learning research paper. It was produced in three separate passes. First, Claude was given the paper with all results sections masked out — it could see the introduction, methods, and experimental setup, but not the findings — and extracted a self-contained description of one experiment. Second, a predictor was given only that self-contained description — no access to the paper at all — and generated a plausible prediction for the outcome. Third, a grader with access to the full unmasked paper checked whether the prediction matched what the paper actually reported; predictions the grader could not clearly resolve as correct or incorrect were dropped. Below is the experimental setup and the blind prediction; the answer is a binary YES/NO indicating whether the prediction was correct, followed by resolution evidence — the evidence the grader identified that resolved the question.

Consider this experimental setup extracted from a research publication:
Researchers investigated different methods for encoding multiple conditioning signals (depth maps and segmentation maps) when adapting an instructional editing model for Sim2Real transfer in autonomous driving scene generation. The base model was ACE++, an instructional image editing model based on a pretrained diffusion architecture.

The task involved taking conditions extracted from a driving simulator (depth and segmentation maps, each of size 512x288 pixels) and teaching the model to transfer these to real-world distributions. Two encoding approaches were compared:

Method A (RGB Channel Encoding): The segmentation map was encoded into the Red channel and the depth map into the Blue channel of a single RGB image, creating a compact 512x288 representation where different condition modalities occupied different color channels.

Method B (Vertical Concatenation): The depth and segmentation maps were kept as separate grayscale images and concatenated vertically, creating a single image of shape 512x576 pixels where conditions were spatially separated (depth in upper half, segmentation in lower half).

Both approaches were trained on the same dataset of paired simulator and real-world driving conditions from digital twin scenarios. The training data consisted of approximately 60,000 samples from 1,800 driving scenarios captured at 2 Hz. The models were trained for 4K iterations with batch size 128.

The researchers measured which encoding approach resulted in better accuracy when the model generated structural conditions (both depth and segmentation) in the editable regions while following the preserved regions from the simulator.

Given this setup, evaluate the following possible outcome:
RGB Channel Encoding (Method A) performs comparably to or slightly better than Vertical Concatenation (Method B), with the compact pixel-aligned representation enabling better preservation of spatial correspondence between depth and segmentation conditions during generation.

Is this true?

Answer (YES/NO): NO